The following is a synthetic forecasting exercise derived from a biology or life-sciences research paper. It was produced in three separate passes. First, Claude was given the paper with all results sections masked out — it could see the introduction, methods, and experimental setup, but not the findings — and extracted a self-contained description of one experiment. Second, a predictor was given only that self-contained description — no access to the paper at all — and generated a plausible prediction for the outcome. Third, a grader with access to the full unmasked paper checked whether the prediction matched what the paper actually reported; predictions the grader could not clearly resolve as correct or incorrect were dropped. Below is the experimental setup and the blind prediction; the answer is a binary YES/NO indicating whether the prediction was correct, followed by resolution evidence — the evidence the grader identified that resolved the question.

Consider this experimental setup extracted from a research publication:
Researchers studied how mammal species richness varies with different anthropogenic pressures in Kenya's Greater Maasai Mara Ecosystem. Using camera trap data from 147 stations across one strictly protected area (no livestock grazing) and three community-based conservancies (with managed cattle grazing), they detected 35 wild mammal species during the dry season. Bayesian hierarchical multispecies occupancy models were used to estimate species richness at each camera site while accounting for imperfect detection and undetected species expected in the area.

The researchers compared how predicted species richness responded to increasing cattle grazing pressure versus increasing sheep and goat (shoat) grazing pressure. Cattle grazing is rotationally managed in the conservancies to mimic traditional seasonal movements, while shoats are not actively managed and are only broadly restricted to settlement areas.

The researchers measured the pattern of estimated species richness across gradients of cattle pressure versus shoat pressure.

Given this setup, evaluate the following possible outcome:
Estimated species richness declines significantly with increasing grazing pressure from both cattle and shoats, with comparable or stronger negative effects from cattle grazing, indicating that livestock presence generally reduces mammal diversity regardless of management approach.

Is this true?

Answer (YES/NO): NO